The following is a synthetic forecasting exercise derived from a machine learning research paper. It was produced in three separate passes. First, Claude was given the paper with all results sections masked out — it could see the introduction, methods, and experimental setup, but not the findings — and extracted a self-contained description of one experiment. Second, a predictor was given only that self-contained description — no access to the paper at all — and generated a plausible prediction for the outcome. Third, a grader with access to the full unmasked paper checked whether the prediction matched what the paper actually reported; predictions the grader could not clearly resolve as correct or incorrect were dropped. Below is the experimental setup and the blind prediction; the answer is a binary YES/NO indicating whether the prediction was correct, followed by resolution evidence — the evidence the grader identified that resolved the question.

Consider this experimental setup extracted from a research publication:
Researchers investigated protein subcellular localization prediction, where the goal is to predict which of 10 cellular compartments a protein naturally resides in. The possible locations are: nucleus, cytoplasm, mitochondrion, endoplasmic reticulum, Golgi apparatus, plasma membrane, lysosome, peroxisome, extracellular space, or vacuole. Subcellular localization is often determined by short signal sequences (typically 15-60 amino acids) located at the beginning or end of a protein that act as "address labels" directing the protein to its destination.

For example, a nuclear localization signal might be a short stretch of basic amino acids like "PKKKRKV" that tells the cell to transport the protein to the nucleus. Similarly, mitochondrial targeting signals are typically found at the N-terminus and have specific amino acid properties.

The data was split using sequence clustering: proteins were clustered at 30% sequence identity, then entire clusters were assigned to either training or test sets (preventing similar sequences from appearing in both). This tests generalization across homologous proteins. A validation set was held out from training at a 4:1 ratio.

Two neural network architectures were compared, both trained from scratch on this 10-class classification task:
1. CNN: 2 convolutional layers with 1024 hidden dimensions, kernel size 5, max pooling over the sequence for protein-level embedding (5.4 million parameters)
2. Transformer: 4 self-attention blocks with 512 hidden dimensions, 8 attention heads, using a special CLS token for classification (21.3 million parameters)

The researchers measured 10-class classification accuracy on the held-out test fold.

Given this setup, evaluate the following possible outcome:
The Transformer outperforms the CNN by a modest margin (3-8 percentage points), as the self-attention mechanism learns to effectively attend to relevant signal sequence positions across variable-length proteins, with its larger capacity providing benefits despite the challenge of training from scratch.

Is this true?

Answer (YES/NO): NO